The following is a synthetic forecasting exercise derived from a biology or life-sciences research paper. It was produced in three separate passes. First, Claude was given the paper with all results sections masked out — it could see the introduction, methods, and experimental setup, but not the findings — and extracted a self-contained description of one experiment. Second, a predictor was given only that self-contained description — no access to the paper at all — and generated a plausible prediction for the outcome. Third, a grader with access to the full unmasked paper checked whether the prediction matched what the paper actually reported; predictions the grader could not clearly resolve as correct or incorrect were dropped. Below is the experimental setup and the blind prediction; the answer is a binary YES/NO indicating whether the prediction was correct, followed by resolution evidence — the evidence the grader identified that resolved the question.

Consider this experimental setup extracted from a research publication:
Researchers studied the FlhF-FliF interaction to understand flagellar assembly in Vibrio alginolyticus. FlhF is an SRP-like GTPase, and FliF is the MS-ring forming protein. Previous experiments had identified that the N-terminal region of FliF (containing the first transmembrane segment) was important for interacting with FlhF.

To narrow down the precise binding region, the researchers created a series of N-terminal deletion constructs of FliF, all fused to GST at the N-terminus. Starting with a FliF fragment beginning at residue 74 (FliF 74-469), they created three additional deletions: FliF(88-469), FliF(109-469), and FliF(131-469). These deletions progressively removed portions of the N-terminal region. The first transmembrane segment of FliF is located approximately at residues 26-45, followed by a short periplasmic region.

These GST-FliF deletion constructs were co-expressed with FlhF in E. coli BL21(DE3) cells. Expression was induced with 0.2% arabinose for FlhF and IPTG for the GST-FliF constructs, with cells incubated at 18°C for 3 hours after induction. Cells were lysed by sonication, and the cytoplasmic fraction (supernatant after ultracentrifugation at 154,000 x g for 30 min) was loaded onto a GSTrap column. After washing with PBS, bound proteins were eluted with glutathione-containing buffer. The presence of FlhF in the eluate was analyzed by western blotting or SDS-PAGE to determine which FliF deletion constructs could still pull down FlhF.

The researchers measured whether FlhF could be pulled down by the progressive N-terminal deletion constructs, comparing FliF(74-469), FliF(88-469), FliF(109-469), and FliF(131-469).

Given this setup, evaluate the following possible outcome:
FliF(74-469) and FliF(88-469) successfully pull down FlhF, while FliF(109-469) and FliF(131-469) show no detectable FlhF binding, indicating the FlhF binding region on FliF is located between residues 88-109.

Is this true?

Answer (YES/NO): YES